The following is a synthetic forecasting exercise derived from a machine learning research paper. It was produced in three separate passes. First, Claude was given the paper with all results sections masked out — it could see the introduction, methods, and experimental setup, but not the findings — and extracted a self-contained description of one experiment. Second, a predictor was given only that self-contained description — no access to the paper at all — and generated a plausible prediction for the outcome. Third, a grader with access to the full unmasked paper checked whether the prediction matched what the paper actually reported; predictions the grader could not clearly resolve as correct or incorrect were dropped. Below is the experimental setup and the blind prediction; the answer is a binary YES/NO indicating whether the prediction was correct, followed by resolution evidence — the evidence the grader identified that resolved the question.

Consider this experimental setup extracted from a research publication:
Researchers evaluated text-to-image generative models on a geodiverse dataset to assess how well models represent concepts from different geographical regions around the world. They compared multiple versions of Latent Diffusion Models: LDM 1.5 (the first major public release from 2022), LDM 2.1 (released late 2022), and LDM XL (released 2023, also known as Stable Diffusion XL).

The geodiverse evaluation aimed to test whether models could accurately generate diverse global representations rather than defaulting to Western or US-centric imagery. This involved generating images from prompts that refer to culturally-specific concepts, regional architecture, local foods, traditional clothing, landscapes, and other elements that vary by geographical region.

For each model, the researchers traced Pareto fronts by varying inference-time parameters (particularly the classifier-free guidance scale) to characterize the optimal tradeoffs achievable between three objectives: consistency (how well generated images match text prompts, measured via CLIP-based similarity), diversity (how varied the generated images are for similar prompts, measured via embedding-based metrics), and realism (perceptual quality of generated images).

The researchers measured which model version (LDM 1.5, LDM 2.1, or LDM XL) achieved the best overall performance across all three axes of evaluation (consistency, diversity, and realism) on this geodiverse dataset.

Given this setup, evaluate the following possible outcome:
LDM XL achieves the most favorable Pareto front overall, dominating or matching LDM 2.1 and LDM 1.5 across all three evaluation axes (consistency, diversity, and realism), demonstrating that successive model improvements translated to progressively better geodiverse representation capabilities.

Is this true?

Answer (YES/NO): NO